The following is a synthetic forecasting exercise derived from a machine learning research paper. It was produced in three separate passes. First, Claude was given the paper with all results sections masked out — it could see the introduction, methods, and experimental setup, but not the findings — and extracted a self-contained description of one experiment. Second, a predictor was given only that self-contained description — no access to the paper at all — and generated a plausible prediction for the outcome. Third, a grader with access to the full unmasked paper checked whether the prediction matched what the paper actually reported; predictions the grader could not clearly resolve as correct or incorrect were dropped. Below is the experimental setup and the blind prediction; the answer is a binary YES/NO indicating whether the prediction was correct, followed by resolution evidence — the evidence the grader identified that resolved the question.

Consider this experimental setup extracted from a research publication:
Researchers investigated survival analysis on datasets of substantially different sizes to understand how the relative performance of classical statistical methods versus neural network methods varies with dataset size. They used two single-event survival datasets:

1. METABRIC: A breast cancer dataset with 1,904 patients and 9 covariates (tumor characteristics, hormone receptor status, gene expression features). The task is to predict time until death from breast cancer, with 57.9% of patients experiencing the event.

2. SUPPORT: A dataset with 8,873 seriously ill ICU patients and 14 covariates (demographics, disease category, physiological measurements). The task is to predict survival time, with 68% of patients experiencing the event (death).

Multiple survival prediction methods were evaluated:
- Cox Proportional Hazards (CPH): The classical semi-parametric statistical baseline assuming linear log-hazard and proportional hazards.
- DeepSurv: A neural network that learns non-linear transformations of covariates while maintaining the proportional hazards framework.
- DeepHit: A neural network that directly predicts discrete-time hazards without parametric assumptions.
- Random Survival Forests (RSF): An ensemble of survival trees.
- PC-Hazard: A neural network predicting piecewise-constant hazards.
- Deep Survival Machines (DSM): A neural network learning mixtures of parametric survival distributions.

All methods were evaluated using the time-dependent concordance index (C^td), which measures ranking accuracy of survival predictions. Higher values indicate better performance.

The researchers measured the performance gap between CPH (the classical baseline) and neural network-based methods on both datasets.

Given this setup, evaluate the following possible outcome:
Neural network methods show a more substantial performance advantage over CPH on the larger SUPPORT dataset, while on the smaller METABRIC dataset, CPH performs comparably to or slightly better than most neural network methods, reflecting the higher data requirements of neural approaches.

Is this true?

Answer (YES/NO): NO